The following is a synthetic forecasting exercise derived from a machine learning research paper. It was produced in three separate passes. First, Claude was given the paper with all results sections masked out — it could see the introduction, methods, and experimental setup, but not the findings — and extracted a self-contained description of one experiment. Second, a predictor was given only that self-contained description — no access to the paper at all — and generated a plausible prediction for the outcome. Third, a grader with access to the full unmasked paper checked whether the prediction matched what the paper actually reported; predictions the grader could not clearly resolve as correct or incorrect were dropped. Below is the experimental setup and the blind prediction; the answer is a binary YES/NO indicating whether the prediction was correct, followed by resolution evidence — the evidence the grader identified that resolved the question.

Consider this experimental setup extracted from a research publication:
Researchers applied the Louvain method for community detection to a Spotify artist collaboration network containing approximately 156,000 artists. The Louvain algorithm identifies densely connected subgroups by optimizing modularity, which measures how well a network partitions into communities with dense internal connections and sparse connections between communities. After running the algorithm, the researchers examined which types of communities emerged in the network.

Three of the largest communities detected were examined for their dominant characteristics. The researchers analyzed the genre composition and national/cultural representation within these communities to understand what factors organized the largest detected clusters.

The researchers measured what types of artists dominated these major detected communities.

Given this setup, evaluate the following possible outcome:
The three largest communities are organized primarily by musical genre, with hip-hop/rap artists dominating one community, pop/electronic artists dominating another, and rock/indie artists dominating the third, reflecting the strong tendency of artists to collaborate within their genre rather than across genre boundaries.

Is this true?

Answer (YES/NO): NO